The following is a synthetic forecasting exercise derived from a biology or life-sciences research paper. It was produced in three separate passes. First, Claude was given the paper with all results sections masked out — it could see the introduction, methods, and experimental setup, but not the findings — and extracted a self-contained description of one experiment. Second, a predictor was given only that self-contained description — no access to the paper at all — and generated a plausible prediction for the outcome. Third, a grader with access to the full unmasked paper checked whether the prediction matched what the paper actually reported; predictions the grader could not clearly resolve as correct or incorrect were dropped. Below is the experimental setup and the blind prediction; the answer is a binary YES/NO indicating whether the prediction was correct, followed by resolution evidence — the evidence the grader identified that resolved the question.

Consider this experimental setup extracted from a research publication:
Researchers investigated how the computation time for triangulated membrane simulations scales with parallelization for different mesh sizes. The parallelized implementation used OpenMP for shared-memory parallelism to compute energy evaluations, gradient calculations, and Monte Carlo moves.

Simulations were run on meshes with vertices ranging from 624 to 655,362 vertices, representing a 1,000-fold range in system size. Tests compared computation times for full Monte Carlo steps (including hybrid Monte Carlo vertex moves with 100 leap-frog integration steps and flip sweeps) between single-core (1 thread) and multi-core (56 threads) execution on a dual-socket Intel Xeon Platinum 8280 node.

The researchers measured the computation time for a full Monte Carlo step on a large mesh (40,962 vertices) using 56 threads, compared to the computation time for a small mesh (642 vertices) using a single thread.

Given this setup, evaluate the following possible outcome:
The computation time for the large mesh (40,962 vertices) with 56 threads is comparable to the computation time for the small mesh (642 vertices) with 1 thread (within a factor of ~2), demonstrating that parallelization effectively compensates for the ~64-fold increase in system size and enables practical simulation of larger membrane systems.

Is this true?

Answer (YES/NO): YES